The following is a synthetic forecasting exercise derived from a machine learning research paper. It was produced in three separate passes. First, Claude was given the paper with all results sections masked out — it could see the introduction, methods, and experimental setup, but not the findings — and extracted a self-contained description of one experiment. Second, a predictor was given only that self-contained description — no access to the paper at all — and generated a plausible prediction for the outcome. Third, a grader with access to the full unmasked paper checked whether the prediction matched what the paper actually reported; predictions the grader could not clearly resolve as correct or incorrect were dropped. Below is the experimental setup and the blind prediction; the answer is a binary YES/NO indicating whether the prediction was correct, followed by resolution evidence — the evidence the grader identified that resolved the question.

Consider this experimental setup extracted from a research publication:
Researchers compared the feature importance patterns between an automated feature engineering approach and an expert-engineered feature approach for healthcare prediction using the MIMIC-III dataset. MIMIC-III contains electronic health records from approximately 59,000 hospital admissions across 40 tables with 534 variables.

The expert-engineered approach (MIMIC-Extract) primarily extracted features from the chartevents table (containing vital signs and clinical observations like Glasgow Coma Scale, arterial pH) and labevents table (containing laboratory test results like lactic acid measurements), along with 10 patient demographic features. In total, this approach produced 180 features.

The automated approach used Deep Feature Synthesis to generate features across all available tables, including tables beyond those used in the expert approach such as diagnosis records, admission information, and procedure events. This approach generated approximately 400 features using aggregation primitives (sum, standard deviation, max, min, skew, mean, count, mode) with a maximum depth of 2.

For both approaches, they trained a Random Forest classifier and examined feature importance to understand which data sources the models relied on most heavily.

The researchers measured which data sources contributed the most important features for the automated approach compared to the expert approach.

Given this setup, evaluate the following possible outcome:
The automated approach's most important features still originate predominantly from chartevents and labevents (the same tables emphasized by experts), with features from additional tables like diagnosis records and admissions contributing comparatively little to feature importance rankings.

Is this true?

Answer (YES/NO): NO